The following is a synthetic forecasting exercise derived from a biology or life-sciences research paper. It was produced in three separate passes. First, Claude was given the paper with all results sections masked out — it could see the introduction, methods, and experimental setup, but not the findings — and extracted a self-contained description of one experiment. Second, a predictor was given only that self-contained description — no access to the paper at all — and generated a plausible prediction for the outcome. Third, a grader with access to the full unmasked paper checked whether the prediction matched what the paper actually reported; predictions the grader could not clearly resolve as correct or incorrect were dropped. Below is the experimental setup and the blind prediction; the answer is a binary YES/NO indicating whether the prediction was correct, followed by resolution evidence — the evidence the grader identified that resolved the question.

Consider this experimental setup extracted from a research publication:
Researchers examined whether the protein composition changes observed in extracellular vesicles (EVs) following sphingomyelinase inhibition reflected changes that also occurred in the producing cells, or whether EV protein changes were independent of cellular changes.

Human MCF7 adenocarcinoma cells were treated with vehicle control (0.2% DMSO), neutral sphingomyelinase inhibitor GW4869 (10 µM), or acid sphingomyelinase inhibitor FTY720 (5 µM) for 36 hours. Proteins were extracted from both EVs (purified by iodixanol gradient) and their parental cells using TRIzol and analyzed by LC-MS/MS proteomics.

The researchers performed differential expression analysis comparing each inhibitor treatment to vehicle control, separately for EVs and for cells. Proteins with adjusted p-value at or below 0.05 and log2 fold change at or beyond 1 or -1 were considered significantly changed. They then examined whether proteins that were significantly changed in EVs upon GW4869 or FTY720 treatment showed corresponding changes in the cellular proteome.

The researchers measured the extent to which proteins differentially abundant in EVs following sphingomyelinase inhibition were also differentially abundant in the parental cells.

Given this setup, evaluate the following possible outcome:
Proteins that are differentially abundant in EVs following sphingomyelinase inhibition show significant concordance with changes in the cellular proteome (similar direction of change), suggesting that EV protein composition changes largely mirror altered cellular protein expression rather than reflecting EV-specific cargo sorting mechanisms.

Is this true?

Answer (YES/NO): NO